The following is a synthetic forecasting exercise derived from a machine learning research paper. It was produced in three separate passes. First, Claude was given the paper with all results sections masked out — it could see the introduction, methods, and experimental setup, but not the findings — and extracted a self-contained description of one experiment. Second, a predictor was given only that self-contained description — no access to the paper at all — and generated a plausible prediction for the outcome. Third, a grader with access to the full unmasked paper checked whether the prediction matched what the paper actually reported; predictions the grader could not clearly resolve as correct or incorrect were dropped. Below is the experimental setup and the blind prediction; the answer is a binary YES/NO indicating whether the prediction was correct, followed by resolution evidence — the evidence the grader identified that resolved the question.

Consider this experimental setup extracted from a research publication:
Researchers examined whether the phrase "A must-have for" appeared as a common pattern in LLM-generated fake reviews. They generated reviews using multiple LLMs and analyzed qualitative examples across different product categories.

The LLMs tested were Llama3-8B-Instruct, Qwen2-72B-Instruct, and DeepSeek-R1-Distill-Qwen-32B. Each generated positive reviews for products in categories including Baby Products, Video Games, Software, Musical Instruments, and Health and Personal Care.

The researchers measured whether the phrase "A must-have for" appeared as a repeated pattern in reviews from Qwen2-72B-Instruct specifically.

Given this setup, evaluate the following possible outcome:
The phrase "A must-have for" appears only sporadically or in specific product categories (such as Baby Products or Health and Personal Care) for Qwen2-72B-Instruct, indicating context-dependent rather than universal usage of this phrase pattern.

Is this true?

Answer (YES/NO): YES